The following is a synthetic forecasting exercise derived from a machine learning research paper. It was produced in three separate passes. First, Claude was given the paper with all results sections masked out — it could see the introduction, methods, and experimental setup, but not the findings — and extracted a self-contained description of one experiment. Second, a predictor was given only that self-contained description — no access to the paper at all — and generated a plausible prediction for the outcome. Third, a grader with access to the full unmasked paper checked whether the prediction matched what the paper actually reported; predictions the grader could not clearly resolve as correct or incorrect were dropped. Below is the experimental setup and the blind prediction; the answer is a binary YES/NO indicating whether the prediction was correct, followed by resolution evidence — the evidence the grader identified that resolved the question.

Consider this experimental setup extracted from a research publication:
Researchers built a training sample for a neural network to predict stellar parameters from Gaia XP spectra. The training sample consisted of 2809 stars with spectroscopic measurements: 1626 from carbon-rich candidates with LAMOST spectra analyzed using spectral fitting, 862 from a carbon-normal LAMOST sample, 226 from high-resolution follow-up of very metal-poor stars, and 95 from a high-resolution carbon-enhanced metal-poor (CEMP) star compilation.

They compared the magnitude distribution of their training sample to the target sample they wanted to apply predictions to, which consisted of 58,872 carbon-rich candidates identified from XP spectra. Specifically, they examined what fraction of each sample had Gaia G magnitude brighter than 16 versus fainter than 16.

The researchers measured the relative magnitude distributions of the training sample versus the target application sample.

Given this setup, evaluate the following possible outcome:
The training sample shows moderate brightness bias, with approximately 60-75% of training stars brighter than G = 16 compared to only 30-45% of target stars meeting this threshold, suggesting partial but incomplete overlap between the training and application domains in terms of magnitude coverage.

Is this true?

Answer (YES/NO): NO